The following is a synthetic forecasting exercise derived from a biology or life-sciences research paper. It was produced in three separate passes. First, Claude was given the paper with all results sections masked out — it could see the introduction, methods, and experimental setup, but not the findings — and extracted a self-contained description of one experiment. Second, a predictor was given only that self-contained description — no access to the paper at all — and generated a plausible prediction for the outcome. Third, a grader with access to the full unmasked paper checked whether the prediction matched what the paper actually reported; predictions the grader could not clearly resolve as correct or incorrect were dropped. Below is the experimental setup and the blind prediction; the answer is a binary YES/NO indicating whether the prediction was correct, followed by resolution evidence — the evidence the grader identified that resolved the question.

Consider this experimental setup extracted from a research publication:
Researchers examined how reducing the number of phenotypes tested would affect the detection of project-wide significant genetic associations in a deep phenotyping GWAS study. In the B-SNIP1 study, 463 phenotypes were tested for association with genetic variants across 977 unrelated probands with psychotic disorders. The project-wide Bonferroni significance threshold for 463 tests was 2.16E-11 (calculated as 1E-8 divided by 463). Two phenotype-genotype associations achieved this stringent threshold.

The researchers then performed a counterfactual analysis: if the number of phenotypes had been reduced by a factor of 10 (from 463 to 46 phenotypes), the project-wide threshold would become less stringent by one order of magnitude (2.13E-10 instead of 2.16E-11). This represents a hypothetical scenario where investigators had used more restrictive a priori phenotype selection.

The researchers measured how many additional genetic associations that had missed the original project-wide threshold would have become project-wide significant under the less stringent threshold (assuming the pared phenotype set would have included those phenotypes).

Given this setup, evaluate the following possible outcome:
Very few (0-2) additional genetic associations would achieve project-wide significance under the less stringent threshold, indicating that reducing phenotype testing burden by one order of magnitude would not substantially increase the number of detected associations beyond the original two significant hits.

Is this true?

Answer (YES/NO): YES